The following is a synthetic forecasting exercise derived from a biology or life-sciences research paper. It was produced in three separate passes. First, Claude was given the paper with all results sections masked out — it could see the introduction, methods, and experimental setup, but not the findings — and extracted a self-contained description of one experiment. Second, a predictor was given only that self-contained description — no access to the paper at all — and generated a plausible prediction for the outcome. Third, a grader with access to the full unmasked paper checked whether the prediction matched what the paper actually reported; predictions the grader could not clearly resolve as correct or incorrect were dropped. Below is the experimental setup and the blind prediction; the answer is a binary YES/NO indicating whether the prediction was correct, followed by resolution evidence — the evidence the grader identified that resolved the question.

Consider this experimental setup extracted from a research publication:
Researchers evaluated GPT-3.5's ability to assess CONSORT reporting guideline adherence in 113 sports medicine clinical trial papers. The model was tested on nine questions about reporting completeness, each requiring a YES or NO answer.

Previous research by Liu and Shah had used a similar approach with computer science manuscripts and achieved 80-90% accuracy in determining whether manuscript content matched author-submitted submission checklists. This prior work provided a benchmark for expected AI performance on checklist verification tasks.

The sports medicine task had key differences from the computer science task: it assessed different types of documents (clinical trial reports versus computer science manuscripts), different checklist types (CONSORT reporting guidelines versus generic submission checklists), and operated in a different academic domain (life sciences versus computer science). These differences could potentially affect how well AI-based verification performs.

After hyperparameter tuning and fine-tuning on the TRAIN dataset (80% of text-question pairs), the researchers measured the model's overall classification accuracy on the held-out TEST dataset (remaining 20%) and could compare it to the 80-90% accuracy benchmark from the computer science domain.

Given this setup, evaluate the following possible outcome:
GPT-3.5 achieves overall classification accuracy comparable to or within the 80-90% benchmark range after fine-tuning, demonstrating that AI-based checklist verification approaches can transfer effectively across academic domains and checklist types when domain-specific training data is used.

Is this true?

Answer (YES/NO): YES